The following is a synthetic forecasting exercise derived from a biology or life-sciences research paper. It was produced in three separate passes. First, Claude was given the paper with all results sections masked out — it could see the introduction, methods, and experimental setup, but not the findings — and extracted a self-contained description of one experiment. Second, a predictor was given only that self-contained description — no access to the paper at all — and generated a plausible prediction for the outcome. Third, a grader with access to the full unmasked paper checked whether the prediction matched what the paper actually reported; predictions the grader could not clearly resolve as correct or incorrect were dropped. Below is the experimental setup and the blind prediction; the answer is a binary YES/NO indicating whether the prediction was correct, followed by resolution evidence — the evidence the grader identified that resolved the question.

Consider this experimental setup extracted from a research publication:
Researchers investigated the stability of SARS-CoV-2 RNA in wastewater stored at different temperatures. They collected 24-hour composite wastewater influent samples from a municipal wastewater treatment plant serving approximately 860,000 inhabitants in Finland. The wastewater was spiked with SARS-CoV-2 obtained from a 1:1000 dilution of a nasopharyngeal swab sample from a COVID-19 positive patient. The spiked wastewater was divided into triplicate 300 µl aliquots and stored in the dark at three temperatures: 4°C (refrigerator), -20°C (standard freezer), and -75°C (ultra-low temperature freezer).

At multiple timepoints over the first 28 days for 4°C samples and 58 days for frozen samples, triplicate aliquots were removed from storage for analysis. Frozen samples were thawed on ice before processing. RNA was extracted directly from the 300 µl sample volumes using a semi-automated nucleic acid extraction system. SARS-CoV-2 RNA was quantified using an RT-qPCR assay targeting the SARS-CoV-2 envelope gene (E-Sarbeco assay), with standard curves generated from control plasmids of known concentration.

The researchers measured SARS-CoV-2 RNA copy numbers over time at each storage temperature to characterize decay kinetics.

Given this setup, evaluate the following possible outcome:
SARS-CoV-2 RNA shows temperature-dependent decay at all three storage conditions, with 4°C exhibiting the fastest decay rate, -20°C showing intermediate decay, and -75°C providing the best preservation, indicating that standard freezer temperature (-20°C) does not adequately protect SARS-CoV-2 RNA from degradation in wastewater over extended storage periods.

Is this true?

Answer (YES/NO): NO